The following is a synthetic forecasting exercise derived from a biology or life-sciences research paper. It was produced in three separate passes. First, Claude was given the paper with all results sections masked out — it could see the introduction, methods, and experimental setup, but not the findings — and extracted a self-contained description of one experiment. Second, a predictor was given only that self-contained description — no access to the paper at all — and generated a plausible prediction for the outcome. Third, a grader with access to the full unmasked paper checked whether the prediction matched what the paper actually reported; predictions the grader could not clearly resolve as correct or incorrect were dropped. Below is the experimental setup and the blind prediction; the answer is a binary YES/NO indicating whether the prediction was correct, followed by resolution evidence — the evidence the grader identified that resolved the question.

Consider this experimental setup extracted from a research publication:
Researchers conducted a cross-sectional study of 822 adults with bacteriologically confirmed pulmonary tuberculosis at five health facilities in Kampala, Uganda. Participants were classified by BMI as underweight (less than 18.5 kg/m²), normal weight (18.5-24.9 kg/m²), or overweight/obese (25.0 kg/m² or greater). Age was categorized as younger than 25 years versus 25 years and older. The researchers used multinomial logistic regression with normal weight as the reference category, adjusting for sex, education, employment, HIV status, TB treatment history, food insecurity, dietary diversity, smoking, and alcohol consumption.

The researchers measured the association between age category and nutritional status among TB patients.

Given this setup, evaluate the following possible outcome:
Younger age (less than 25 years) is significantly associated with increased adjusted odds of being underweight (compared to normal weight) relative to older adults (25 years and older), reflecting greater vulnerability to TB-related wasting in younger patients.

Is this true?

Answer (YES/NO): NO